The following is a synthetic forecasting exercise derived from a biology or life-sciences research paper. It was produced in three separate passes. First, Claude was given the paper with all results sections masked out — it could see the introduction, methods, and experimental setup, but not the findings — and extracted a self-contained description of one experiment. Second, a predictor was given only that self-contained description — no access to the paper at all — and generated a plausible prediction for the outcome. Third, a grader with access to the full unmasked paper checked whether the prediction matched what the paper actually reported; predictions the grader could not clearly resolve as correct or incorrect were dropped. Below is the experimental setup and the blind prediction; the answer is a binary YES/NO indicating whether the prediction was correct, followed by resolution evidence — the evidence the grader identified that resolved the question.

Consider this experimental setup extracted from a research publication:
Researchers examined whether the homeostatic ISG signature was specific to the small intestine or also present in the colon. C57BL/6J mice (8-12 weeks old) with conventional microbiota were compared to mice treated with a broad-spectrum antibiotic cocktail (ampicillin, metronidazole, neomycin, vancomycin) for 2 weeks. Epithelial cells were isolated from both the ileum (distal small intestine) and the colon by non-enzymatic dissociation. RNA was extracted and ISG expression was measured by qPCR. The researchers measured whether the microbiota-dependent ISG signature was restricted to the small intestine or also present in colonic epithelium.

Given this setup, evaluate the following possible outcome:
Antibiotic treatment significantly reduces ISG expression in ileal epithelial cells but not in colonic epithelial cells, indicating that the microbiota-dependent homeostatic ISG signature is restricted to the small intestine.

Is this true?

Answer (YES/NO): NO